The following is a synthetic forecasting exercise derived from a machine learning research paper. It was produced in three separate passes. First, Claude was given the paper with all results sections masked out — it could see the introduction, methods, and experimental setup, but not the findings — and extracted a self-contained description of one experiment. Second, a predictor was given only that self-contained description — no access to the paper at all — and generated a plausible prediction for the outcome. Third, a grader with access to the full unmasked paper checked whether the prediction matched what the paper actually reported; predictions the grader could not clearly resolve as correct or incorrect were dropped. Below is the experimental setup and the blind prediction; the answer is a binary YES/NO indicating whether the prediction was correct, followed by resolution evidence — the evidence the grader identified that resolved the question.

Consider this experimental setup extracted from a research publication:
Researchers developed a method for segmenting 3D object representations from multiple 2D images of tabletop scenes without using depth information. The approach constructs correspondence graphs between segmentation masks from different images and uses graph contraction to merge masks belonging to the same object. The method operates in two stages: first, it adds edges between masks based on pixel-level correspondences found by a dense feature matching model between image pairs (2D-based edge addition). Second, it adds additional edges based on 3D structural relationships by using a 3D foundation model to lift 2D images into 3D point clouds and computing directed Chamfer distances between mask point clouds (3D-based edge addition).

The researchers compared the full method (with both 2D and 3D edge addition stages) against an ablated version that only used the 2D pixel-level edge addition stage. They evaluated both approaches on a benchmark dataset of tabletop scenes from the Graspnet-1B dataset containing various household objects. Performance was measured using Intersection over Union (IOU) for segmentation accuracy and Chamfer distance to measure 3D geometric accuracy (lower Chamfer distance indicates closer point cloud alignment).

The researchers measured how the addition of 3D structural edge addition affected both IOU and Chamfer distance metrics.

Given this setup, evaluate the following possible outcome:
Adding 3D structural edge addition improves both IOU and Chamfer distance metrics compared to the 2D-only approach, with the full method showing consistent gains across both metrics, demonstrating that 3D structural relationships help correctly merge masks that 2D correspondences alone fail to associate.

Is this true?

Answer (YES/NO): NO